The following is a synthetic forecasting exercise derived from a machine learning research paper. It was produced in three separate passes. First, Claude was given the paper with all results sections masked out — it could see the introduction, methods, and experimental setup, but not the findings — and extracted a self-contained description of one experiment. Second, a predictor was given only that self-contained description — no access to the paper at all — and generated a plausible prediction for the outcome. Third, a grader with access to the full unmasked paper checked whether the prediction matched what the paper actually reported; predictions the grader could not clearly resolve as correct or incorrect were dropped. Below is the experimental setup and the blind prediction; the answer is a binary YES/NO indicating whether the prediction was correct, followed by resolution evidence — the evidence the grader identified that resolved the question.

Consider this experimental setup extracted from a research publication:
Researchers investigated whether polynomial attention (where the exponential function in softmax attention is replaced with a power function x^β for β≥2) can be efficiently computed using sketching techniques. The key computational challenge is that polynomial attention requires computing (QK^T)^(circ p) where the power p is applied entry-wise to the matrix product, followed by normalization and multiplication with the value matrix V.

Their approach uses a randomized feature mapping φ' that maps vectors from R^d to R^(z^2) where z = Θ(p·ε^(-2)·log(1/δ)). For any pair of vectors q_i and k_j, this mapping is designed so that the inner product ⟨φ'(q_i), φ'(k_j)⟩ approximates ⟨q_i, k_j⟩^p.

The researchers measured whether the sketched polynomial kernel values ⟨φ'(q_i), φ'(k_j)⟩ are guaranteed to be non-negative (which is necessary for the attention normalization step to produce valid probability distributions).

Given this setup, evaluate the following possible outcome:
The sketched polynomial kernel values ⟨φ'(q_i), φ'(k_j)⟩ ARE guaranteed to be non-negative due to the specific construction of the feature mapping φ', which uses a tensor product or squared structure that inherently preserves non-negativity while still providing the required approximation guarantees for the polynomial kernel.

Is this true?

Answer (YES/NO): YES